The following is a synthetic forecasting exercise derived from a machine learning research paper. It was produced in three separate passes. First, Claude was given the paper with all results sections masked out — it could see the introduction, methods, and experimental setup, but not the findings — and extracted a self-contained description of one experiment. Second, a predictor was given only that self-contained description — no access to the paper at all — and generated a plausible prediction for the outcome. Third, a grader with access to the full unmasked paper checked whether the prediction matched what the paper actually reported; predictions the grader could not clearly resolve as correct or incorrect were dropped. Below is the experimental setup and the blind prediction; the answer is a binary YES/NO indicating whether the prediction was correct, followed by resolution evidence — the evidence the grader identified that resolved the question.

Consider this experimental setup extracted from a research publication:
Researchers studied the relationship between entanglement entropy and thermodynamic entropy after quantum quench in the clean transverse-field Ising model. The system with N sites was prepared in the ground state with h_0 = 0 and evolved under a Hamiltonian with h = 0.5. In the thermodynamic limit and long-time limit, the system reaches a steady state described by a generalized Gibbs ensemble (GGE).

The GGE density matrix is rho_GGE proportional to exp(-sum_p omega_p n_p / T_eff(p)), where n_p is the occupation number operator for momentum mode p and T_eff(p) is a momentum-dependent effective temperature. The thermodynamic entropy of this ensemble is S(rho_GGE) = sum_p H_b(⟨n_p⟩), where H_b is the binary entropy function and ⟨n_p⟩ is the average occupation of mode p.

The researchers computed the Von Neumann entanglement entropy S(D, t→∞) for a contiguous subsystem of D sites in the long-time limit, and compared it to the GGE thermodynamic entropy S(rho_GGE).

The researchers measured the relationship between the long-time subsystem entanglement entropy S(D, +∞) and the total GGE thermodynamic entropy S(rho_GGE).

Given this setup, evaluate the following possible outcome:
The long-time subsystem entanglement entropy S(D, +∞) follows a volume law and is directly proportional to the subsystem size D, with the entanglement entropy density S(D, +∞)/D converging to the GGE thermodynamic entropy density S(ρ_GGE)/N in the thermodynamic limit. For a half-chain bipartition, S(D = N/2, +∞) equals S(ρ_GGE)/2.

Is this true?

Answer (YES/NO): YES